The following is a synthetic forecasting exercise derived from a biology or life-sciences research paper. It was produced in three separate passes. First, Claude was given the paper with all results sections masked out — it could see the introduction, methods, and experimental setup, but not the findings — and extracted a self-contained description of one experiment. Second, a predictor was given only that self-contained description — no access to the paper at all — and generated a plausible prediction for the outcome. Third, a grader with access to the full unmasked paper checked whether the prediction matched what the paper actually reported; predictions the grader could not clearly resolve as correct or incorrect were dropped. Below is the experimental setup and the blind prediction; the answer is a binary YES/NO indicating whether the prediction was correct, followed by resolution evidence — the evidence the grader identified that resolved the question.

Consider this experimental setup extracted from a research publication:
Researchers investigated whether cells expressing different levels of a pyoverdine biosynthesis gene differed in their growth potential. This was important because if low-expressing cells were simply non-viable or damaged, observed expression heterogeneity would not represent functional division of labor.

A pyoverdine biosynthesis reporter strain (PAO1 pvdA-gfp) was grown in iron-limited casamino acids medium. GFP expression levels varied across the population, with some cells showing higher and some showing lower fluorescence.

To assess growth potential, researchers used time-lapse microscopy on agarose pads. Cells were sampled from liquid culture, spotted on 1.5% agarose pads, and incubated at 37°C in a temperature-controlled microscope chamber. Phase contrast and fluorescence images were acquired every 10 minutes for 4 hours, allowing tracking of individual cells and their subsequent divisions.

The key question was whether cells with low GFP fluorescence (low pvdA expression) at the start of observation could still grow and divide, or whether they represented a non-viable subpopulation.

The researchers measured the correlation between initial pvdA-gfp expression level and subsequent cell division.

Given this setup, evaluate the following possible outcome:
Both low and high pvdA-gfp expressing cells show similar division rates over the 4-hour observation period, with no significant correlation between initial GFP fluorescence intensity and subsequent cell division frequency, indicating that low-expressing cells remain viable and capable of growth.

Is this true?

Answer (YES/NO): NO